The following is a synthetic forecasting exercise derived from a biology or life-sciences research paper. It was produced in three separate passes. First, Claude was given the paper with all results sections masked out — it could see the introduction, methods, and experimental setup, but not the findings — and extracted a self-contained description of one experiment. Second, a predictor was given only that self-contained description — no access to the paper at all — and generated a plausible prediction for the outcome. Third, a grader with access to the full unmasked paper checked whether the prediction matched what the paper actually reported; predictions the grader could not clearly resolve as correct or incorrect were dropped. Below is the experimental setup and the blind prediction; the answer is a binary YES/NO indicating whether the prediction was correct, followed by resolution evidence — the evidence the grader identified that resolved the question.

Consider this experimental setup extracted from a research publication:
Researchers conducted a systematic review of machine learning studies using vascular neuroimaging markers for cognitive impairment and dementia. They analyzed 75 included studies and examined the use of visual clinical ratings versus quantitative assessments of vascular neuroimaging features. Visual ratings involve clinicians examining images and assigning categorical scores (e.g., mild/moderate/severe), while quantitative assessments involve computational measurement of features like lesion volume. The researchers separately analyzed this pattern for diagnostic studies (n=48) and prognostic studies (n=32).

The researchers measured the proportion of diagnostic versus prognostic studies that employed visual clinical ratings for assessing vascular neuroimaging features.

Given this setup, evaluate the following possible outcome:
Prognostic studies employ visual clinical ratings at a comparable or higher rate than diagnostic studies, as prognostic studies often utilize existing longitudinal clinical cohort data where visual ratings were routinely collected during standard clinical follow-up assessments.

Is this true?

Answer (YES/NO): YES